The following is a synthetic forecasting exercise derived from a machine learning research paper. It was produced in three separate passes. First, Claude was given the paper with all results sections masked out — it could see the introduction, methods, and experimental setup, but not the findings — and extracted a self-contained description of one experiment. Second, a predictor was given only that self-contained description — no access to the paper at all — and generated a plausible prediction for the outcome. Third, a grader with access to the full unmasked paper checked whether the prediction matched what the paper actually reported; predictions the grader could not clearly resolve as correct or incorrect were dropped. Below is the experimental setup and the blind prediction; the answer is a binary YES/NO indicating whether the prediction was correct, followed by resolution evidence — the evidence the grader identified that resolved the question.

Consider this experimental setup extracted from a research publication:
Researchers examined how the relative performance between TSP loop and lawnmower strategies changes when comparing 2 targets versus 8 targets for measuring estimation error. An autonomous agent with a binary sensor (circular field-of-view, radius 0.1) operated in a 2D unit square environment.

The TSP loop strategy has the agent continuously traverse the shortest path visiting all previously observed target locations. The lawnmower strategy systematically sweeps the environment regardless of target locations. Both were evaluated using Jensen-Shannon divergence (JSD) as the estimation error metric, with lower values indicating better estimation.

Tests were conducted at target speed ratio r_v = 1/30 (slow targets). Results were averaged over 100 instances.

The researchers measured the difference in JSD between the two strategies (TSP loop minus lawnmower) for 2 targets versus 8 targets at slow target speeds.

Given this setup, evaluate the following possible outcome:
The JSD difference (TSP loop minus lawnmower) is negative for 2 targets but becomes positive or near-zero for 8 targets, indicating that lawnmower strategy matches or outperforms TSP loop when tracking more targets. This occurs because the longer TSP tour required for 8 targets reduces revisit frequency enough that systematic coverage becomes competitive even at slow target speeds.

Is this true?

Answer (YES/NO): NO